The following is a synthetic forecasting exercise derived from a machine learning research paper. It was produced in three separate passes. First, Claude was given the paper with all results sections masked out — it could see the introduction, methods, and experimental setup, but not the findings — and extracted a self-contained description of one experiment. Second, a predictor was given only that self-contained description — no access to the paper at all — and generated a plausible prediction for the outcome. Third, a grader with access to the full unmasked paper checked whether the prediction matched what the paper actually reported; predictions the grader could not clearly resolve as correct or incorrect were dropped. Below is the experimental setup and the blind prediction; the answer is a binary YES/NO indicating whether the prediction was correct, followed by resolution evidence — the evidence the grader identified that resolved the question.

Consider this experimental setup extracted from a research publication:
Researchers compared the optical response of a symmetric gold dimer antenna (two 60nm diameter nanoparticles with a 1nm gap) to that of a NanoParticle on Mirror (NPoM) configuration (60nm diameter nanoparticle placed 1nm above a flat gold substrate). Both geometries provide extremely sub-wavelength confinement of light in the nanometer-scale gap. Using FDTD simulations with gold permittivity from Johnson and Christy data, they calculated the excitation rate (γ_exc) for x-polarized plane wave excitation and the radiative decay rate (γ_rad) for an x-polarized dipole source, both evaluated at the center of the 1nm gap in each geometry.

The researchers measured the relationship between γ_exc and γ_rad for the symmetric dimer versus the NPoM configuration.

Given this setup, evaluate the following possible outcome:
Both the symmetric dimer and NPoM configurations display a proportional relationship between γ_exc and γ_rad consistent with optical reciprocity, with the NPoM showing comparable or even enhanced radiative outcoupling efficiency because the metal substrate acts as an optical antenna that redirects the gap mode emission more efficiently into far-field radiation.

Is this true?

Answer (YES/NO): NO